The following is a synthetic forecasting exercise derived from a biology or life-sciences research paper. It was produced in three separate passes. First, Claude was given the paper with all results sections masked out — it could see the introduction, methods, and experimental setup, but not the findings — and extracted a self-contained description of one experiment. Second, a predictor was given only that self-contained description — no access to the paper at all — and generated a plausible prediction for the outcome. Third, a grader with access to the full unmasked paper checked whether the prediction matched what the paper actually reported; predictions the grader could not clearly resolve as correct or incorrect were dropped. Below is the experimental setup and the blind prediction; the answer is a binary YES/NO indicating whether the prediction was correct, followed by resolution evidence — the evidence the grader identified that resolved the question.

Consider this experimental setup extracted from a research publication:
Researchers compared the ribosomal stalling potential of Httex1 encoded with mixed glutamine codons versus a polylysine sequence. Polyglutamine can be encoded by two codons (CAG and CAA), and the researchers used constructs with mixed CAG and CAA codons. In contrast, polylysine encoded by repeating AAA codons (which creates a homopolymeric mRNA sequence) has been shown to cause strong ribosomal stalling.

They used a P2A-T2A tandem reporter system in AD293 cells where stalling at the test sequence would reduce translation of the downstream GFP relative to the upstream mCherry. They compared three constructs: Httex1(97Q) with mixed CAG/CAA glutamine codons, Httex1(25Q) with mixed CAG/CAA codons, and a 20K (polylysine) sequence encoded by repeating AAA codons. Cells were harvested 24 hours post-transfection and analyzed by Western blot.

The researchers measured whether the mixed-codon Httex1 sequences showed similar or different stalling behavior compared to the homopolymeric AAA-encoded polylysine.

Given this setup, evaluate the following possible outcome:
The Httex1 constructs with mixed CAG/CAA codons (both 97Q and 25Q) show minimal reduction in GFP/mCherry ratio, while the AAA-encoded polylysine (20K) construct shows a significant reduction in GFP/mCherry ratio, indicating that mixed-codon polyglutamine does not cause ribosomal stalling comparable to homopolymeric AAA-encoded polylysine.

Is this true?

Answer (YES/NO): NO